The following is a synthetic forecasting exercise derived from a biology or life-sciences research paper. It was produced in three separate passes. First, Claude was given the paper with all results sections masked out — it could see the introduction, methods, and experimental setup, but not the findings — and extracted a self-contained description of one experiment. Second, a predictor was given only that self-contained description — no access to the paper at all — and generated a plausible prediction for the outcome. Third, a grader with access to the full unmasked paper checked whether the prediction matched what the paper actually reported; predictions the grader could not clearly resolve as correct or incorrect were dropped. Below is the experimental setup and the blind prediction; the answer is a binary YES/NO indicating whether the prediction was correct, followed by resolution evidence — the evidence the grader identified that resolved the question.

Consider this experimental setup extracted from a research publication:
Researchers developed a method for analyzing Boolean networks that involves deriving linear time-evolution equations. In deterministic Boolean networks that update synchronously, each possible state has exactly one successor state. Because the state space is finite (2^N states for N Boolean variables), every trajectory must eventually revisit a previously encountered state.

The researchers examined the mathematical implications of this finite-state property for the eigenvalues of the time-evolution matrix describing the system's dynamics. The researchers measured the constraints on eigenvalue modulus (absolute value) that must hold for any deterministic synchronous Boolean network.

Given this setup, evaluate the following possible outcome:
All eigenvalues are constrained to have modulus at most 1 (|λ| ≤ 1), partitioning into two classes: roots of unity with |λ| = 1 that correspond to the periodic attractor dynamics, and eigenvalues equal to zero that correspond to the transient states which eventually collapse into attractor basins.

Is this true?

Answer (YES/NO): YES